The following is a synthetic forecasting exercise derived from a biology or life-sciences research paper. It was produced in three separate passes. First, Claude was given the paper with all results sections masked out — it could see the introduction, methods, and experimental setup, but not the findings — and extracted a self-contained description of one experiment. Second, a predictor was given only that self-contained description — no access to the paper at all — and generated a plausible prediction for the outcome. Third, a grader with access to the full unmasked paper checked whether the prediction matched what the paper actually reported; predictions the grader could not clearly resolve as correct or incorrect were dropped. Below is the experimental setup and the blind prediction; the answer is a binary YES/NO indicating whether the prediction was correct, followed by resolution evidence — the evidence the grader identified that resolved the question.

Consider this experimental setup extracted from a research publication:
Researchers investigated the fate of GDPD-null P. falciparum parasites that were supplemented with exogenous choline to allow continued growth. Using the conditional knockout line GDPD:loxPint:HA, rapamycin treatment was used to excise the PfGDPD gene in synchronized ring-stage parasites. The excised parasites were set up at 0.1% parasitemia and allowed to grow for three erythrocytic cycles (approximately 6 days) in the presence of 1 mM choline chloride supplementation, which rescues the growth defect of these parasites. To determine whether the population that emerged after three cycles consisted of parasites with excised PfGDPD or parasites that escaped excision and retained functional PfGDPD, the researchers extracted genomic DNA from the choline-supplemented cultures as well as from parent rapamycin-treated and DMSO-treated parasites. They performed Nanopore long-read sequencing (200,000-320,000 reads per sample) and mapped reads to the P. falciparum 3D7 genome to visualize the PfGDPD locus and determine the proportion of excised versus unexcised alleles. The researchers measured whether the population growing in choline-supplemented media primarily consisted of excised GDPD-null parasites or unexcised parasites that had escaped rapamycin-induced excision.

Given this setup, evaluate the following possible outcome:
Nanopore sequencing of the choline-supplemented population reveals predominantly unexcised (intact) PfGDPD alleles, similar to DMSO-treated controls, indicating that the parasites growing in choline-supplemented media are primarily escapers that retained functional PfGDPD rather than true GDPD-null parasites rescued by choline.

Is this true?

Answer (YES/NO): NO